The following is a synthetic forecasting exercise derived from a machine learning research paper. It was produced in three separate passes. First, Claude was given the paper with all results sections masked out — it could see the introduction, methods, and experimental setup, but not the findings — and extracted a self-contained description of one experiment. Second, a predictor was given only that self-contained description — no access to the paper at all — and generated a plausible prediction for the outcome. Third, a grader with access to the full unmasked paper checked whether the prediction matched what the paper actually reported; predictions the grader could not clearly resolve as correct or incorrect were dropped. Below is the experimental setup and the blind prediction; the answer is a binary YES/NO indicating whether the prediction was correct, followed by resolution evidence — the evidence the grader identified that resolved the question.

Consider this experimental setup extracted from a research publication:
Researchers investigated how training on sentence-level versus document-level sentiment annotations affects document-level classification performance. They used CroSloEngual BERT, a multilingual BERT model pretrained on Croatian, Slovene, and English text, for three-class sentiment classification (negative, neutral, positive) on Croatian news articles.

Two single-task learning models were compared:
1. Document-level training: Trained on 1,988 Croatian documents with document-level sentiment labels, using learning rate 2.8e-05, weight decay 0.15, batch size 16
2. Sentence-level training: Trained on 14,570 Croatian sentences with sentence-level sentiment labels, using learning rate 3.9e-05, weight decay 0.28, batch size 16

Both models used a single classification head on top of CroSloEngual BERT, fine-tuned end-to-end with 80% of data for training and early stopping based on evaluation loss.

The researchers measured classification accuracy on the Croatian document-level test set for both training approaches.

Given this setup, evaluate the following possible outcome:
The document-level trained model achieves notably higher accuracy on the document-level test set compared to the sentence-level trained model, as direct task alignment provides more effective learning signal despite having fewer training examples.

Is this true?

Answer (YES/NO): YES